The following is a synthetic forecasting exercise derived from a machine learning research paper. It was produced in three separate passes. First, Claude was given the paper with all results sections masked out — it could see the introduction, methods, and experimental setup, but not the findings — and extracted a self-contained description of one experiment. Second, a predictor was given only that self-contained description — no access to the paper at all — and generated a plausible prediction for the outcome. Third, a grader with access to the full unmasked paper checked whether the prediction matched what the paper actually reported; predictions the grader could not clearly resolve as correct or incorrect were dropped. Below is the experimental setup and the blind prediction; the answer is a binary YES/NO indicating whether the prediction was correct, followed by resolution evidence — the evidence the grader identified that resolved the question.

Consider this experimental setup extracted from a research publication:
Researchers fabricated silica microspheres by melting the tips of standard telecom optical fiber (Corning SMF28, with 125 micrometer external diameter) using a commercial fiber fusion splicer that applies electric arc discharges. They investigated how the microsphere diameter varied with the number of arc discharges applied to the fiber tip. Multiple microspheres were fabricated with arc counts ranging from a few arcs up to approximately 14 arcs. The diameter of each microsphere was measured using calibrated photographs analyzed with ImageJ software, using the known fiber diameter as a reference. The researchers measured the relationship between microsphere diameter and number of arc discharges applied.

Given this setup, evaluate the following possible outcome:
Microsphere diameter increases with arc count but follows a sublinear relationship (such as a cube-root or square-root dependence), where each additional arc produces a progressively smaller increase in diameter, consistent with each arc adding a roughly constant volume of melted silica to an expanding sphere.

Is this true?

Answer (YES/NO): NO